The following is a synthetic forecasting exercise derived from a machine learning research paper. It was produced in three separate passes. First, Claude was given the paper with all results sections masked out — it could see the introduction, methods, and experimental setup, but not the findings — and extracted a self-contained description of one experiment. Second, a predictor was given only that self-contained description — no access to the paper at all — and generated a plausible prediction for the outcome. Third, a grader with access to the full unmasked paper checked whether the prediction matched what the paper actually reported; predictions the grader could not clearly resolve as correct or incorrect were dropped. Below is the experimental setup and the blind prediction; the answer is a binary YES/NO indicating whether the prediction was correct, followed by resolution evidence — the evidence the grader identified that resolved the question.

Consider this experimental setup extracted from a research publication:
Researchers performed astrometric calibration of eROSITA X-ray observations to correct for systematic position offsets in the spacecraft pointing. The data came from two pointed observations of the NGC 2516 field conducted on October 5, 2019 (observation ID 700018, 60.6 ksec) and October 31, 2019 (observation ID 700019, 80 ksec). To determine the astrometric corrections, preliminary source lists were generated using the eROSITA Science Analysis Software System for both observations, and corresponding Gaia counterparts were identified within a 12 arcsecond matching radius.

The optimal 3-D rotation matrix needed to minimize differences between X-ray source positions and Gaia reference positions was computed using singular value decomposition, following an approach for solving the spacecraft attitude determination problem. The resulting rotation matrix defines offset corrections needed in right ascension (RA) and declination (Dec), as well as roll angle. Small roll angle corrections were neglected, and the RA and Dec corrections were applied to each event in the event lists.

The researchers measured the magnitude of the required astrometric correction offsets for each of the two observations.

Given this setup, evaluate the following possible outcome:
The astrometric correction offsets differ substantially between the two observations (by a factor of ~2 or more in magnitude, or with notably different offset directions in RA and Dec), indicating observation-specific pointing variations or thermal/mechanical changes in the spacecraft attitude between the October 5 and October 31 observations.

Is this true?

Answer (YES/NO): YES